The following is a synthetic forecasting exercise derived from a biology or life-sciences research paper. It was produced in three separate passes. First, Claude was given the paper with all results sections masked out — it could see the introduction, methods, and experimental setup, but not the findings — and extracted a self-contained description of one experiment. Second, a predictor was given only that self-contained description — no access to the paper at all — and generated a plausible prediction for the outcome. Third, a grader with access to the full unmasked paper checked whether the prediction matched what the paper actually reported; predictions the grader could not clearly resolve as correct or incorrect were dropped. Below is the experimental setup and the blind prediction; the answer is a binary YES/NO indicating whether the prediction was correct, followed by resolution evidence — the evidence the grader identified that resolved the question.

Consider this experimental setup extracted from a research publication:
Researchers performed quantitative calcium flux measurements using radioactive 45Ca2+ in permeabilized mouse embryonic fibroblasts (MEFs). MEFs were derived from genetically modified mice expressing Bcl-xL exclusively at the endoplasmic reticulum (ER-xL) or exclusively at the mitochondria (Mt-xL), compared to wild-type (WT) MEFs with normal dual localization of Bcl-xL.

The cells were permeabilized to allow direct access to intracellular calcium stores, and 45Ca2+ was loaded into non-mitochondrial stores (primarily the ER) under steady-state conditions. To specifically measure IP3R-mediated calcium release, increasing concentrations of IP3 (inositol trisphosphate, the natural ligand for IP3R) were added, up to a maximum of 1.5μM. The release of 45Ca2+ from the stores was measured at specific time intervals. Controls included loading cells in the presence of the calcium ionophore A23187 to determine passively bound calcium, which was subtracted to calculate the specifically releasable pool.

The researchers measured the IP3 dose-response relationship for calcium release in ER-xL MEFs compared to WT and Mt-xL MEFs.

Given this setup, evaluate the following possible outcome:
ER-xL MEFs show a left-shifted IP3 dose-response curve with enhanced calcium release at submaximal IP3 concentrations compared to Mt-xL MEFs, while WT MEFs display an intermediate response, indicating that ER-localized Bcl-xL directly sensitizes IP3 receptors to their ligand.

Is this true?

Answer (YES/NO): NO